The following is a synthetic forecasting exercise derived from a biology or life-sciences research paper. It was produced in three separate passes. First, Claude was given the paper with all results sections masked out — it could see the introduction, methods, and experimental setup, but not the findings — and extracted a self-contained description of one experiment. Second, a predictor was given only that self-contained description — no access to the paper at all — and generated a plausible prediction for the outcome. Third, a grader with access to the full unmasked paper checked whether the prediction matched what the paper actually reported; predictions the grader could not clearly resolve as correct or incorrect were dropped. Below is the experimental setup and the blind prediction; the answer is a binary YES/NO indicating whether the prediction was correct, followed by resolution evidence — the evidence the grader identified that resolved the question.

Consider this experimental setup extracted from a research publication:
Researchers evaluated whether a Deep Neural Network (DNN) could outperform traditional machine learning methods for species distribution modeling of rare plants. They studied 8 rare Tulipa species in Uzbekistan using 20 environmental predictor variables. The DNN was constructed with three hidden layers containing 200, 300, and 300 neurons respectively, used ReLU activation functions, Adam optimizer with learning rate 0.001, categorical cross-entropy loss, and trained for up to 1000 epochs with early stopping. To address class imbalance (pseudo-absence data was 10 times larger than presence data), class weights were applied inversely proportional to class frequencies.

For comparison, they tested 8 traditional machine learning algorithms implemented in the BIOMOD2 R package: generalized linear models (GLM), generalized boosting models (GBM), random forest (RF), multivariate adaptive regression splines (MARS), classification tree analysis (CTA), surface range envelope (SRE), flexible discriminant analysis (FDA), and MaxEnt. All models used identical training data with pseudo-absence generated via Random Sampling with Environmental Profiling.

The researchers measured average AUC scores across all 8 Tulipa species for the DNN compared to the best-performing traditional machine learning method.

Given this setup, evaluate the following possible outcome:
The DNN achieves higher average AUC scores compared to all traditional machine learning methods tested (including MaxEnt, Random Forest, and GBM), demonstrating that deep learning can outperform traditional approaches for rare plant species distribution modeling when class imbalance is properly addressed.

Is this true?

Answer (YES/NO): NO